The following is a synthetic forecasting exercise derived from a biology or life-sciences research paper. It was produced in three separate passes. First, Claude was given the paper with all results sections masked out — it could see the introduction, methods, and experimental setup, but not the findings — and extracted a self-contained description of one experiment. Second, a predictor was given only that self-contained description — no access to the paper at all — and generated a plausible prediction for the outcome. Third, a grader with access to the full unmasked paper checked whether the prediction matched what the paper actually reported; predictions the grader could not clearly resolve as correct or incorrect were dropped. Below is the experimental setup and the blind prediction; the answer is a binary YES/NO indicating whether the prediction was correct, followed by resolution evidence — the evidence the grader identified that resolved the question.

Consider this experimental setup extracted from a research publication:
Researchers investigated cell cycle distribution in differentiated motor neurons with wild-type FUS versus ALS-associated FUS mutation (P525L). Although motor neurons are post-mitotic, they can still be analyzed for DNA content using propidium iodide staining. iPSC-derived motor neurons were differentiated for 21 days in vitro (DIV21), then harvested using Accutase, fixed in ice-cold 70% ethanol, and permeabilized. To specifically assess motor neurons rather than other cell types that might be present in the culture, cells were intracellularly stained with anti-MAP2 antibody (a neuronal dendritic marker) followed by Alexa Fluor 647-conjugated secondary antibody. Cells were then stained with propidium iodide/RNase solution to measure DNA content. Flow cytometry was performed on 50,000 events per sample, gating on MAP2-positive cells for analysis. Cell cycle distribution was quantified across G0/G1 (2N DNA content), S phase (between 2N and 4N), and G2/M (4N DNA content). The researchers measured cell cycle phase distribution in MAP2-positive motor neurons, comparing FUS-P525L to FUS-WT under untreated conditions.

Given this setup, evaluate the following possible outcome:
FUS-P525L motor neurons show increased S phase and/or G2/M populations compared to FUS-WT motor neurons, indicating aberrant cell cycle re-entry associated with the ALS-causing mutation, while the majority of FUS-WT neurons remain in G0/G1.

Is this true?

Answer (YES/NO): NO